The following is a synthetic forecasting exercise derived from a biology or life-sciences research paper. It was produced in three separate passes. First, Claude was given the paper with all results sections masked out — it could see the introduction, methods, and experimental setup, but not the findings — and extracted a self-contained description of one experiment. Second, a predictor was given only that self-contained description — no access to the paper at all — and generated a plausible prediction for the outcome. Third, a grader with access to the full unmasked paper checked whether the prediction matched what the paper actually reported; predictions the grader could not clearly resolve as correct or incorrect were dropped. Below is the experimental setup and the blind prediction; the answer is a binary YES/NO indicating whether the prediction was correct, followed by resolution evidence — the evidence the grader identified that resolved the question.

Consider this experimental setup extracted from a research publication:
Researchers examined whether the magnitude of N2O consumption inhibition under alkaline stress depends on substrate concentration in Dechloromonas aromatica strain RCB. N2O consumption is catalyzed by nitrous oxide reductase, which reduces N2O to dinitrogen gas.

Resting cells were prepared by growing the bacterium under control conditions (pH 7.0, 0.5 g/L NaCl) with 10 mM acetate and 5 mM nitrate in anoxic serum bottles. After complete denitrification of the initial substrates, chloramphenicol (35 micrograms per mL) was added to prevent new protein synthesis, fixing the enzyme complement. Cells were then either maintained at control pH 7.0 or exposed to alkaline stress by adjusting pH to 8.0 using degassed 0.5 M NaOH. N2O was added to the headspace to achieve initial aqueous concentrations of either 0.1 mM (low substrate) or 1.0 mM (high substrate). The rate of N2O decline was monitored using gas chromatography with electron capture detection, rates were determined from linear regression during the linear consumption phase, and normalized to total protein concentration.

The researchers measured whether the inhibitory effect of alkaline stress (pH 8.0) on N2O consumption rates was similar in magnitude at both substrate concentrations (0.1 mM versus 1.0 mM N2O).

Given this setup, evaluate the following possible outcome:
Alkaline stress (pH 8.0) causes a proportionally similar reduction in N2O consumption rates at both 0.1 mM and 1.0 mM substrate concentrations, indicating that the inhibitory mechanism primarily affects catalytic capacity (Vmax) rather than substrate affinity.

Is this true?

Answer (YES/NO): NO